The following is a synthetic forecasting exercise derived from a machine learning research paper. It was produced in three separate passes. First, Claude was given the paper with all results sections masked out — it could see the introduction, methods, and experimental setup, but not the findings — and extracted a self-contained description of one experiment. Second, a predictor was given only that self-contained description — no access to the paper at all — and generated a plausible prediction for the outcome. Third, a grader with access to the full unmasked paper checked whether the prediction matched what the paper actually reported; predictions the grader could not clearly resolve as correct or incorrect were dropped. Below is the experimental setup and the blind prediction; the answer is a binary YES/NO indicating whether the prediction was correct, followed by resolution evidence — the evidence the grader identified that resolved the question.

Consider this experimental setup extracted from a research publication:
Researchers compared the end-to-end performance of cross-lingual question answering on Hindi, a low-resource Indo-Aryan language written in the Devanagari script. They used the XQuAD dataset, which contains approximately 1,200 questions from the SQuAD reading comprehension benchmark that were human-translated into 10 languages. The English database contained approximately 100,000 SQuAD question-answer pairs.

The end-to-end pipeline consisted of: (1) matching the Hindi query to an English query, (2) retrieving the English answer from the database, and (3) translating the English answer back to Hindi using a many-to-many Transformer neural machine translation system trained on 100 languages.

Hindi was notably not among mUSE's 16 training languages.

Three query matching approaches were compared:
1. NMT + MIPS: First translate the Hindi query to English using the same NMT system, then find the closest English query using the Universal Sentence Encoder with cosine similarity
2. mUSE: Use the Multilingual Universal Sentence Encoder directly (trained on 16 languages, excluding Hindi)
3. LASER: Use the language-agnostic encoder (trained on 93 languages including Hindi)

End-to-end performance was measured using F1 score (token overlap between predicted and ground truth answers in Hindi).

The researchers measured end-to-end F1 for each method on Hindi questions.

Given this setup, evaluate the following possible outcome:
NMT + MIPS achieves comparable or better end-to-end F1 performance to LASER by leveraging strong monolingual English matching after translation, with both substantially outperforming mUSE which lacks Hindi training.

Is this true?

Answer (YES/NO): YES